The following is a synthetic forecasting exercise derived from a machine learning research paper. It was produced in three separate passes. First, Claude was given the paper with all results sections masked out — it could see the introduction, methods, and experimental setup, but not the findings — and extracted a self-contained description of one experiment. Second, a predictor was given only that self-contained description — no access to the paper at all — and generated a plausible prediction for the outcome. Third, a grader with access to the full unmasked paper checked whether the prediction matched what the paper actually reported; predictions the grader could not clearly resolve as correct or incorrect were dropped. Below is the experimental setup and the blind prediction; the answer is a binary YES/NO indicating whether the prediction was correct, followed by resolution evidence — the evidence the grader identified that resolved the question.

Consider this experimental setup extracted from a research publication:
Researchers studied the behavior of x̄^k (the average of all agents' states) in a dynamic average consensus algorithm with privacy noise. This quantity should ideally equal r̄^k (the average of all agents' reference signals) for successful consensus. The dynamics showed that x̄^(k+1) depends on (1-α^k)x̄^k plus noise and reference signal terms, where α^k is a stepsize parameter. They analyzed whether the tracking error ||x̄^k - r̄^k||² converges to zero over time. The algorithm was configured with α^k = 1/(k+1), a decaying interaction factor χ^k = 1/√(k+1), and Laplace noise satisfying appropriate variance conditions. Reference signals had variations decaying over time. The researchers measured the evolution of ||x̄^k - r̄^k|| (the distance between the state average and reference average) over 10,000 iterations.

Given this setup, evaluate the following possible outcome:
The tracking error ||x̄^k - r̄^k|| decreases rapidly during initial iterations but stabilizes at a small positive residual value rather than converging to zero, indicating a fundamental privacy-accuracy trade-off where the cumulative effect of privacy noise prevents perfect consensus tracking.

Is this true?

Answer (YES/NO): NO